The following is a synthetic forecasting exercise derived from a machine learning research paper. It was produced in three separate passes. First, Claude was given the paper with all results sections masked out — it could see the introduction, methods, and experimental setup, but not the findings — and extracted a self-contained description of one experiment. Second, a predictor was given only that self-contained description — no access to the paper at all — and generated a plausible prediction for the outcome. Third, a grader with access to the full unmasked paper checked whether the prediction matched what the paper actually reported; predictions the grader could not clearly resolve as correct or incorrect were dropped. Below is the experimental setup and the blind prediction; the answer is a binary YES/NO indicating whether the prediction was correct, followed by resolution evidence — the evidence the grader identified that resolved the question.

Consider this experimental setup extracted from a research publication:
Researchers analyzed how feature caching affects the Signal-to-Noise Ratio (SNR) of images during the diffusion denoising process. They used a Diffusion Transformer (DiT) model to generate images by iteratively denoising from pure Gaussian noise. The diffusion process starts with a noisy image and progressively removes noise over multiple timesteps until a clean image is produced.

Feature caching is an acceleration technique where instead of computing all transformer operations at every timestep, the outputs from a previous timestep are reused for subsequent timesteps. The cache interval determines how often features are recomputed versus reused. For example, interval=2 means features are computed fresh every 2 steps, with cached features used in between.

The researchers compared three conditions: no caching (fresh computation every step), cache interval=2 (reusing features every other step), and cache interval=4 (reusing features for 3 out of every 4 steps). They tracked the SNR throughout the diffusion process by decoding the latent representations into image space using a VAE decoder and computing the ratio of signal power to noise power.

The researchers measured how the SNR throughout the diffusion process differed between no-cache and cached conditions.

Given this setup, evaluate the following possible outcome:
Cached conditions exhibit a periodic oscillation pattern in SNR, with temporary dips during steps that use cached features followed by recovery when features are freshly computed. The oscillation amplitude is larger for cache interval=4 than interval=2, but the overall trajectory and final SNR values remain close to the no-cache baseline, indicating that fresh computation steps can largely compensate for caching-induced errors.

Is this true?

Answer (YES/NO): NO